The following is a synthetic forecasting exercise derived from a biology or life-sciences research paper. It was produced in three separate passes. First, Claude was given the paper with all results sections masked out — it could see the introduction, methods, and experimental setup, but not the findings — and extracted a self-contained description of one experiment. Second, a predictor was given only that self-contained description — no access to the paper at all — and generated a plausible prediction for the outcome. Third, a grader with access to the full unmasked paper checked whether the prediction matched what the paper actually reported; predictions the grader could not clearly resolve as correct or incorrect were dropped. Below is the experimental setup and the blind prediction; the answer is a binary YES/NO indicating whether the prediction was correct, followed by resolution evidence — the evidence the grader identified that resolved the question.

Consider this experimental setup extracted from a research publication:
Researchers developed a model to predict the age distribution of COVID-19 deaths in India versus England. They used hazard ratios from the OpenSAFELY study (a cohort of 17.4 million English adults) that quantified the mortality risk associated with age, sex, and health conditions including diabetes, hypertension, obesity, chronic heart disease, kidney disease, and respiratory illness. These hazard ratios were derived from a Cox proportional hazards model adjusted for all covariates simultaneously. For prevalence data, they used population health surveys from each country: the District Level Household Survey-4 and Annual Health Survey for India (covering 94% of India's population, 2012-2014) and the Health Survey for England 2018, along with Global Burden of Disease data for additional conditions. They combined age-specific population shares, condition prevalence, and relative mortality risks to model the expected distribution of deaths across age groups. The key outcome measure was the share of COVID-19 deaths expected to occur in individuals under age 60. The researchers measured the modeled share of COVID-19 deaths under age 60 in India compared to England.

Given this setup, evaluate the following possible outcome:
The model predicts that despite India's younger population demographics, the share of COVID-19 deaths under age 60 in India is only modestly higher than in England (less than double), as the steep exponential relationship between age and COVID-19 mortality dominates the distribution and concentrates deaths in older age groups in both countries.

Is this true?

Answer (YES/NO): NO